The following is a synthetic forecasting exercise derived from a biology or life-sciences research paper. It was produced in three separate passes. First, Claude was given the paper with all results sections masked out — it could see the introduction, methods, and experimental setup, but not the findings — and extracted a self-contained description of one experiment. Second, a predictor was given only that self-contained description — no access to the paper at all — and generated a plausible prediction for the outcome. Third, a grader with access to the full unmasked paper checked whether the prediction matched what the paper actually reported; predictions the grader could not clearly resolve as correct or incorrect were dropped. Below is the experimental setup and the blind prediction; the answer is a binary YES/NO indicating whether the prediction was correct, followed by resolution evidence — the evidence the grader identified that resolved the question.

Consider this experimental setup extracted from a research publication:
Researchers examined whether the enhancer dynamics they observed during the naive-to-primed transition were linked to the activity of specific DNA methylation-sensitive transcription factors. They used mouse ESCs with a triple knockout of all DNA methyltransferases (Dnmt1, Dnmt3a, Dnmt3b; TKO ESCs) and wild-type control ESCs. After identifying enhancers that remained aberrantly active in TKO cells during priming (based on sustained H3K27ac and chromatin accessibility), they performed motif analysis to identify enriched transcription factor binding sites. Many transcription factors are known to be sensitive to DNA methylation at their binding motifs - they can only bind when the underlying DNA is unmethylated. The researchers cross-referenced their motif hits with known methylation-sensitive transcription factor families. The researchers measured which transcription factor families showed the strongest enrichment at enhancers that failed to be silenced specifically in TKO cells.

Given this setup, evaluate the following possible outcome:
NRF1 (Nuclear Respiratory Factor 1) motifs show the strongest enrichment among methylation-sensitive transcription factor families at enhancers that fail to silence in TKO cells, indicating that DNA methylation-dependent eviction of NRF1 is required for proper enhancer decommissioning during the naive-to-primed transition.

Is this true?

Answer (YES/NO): NO